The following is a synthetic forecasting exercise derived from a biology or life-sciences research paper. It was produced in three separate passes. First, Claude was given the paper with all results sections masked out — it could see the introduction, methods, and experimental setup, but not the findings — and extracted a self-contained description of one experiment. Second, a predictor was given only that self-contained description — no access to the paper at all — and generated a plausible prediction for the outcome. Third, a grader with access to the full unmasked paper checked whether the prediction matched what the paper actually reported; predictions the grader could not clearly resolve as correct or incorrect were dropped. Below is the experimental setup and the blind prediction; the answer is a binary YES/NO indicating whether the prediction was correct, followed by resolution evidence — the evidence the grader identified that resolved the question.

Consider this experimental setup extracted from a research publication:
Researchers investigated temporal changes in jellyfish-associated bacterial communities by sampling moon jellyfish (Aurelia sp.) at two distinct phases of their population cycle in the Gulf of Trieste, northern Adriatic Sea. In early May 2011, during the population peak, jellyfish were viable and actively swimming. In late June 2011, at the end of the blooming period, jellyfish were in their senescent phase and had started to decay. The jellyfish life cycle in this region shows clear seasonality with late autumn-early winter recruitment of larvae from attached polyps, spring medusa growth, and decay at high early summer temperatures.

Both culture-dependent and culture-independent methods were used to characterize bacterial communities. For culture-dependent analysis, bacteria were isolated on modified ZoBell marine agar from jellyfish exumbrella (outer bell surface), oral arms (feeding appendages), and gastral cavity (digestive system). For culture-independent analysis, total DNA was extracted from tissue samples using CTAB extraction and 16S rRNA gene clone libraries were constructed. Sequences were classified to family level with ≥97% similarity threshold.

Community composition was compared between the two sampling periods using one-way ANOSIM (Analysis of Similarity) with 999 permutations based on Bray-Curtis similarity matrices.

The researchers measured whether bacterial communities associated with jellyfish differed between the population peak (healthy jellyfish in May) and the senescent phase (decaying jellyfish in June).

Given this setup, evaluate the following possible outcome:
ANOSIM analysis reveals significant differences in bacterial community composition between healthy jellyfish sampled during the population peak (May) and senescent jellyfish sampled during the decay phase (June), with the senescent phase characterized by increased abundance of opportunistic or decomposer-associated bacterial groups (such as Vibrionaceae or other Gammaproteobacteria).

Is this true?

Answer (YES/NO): YES